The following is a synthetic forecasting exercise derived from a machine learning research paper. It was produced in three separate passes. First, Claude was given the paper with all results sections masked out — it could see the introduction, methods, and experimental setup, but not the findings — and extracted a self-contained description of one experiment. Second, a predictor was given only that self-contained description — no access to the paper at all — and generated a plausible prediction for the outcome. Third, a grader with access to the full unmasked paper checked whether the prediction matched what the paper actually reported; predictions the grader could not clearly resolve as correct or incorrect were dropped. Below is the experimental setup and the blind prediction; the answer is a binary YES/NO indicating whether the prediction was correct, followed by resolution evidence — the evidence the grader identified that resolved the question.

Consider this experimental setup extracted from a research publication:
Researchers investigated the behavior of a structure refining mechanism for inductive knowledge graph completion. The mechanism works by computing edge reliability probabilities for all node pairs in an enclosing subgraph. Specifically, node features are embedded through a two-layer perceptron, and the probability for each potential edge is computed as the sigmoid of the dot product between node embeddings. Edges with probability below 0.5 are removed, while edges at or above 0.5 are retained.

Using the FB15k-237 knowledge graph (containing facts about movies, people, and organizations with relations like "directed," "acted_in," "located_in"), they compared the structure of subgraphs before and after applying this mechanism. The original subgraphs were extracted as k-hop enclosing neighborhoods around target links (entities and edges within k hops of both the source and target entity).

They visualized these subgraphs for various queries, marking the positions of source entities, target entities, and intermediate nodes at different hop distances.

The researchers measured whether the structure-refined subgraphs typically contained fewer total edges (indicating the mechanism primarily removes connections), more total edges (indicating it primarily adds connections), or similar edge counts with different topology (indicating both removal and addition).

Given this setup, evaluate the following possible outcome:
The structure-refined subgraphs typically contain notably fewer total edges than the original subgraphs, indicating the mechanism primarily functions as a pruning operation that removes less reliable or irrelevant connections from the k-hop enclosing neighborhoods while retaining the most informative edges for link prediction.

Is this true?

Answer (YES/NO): NO